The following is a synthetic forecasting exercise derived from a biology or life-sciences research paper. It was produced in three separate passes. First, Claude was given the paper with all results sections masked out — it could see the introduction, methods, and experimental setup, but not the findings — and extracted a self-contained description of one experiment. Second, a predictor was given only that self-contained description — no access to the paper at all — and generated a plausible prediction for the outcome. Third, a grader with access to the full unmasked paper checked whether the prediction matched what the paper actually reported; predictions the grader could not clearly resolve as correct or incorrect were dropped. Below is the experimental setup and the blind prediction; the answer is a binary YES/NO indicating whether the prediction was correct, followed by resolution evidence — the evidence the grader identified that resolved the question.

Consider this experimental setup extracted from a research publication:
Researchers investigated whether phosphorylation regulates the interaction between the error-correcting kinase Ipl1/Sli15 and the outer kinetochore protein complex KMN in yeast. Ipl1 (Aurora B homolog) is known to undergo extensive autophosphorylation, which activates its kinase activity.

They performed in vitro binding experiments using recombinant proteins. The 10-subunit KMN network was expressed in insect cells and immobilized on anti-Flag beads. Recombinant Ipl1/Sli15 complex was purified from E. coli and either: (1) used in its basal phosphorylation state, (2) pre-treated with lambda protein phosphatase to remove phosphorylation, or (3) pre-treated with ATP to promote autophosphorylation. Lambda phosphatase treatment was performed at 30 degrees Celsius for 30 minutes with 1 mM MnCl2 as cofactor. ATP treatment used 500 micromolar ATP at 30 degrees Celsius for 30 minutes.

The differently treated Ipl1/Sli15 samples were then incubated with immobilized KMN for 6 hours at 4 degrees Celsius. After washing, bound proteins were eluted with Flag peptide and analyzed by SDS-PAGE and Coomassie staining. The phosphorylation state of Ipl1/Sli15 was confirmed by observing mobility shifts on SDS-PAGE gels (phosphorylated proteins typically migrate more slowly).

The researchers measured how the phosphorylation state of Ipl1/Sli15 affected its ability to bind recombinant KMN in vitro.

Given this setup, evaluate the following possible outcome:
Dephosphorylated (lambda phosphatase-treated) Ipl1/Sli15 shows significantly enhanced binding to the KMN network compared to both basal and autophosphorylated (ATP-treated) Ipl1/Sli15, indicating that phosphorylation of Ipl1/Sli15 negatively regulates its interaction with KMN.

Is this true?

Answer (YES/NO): YES